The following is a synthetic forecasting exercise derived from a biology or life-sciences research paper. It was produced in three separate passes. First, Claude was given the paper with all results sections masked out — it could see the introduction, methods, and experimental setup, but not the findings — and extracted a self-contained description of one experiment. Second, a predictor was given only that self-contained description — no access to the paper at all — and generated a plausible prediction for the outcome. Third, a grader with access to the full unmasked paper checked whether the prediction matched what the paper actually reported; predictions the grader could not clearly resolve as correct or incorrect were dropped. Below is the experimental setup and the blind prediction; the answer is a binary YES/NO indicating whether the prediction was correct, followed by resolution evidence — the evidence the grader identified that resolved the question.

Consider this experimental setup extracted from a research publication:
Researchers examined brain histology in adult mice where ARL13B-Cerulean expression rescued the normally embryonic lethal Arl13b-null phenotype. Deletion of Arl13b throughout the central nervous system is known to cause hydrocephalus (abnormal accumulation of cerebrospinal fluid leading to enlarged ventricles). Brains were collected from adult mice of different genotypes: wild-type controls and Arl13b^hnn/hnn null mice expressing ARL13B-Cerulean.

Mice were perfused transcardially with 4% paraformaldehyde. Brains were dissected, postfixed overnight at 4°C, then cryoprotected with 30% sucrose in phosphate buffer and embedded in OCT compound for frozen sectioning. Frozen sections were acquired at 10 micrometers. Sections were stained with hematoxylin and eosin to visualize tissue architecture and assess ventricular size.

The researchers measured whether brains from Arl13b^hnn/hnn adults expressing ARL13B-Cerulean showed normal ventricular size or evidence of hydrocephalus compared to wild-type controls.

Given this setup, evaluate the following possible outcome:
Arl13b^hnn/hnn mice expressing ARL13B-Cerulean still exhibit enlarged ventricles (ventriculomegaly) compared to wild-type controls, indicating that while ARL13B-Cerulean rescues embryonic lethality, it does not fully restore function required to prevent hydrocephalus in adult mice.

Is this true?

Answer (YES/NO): NO